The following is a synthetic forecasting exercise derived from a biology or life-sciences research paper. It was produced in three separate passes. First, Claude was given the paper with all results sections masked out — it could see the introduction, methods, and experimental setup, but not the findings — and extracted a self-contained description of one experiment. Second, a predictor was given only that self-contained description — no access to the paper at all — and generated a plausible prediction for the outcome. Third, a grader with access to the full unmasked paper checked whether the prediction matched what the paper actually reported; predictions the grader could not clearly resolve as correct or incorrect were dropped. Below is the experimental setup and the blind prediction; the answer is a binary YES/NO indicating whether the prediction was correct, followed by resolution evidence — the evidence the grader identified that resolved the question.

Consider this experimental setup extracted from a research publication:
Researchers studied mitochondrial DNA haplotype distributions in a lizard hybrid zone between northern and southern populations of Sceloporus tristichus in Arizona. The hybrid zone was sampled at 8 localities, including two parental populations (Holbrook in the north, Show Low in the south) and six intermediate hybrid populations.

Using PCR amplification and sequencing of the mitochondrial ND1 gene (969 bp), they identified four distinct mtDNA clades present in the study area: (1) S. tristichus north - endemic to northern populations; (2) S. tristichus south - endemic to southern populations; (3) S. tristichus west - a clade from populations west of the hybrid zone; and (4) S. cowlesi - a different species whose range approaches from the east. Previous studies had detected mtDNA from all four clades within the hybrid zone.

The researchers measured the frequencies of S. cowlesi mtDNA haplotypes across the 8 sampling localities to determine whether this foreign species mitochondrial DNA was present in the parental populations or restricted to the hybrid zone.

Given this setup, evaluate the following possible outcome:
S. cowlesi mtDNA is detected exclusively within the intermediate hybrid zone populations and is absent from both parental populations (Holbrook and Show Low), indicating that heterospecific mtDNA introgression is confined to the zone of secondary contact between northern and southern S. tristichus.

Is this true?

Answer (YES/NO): YES